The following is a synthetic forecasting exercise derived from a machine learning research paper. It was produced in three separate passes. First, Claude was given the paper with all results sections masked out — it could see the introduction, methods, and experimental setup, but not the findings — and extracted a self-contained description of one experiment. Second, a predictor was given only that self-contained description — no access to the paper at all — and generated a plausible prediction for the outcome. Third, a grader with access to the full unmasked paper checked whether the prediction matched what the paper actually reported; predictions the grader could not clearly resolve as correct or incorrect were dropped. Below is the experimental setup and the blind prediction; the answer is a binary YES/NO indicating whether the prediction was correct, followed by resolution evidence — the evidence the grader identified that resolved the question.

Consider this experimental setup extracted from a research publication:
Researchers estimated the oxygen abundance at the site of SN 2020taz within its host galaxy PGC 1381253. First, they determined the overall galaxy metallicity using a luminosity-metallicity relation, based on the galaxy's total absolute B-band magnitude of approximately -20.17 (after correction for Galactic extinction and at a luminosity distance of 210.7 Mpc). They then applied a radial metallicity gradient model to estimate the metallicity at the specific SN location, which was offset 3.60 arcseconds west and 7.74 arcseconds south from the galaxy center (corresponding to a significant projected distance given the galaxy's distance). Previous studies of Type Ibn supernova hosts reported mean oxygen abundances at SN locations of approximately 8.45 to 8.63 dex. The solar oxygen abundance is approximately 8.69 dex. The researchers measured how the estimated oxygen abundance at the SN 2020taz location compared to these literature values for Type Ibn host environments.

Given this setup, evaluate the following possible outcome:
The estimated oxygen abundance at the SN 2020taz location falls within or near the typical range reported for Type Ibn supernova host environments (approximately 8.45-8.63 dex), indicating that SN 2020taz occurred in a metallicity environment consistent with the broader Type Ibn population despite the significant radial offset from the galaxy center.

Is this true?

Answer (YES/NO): YES